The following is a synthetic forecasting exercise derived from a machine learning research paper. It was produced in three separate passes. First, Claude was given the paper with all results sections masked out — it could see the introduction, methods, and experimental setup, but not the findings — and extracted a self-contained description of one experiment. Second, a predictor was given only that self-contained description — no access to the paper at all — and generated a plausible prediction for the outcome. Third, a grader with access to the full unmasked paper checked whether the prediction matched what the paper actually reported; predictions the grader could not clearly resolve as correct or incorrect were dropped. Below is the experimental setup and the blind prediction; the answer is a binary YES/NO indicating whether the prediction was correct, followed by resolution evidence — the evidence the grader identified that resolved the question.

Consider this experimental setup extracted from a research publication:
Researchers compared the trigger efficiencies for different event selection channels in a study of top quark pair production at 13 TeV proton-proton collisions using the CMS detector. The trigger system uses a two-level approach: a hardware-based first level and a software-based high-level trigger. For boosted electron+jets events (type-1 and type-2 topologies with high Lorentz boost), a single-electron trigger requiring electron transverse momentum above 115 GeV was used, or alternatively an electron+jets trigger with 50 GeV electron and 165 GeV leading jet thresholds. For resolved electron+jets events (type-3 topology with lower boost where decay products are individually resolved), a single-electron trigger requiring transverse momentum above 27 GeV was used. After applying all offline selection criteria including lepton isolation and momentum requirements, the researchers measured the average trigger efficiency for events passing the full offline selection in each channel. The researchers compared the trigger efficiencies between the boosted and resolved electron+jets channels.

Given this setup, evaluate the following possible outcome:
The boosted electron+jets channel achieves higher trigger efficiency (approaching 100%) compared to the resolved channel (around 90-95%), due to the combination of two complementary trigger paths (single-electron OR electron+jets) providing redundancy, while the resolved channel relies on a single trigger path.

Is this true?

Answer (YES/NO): NO